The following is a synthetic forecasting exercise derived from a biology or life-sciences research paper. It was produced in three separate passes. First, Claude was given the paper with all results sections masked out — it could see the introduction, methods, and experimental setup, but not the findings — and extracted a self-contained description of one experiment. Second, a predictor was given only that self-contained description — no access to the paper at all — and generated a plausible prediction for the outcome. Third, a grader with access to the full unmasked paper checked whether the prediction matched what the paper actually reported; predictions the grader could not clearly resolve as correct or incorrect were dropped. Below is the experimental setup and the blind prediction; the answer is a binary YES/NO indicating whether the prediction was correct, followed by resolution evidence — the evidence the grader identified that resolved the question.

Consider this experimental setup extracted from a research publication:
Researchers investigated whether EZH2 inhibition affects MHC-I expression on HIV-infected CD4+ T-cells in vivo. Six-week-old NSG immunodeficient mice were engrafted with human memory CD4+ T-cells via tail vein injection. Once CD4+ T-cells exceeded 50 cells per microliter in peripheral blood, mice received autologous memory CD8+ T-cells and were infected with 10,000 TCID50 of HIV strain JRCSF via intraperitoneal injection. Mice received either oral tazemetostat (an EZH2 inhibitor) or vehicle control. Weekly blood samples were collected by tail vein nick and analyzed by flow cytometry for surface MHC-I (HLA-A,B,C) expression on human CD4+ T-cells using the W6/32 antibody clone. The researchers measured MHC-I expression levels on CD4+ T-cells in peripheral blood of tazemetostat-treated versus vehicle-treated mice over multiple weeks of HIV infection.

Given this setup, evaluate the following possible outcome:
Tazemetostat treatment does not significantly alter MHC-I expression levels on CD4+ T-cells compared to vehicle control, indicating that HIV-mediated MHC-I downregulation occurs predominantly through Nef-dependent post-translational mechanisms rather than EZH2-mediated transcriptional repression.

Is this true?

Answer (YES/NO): NO